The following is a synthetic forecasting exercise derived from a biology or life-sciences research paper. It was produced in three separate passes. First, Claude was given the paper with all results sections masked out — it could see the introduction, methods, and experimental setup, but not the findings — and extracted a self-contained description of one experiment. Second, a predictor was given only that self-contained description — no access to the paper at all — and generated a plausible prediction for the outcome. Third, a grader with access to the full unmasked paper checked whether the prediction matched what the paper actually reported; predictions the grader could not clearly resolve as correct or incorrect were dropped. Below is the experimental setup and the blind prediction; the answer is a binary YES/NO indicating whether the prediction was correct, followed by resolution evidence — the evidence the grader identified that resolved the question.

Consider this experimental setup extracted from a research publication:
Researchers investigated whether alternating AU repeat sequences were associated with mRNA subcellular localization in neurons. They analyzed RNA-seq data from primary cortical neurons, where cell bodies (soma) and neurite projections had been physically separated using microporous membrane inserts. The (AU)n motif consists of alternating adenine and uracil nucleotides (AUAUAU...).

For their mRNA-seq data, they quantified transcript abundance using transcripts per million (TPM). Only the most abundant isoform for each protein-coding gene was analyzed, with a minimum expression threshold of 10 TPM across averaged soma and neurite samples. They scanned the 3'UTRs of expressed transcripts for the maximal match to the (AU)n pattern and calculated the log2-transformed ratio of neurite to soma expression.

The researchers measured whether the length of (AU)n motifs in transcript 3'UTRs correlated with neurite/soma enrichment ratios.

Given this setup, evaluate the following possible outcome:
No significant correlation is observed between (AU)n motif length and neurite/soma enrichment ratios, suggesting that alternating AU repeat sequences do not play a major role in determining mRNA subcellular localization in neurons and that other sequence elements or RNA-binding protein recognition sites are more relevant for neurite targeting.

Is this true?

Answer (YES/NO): NO